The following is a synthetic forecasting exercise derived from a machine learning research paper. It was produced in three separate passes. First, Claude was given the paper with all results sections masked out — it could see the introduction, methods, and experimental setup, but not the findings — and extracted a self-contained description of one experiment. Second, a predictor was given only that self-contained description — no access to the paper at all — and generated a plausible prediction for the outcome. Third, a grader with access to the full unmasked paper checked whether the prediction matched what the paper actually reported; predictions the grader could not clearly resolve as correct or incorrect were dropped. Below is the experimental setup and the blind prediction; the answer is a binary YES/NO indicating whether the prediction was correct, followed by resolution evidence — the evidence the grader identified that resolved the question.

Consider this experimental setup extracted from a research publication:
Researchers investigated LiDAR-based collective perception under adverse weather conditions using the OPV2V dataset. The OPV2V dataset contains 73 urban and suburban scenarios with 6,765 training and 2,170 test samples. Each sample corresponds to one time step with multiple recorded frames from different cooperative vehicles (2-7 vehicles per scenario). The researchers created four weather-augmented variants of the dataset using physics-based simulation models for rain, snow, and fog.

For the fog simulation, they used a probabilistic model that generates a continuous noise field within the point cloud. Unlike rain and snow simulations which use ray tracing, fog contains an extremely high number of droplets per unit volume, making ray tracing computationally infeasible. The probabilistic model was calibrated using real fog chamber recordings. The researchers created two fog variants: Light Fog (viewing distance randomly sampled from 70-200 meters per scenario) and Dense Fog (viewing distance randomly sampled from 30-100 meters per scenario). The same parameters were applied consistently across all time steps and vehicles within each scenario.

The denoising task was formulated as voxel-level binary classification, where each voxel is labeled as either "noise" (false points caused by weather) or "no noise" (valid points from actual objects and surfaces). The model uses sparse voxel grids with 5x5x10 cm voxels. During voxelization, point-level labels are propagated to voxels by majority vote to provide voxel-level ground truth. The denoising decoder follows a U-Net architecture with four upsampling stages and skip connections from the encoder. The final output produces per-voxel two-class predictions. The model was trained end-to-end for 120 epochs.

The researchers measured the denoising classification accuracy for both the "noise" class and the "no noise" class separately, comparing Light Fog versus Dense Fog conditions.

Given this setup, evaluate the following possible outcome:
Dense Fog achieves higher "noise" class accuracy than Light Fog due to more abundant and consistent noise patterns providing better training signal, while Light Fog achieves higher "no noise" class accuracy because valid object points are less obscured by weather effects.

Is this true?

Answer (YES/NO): NO